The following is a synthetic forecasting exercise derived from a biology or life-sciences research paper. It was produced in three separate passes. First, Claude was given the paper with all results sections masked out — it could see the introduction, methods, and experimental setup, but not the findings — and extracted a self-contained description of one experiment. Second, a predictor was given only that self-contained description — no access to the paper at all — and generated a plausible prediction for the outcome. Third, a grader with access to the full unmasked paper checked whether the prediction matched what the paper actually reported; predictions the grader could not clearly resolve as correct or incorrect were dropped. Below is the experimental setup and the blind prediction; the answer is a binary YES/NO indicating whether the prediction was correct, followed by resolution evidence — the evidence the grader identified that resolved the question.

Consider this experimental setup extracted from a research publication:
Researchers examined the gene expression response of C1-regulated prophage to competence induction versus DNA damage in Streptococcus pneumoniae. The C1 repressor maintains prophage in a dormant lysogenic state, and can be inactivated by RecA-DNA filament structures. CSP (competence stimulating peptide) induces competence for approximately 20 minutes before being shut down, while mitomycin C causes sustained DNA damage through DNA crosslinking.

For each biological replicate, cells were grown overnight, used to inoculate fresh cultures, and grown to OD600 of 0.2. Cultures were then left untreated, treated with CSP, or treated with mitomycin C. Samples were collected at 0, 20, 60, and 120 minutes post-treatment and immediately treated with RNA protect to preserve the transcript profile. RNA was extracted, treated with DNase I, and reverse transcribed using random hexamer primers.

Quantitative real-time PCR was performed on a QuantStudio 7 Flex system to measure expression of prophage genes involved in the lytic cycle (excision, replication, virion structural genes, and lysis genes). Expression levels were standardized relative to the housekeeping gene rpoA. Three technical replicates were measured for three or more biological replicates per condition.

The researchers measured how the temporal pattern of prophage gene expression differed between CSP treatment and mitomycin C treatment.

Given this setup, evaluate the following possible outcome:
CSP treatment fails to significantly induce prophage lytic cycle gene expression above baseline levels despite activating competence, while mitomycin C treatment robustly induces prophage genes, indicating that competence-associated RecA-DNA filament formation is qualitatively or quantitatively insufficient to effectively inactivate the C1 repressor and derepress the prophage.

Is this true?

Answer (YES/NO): NO